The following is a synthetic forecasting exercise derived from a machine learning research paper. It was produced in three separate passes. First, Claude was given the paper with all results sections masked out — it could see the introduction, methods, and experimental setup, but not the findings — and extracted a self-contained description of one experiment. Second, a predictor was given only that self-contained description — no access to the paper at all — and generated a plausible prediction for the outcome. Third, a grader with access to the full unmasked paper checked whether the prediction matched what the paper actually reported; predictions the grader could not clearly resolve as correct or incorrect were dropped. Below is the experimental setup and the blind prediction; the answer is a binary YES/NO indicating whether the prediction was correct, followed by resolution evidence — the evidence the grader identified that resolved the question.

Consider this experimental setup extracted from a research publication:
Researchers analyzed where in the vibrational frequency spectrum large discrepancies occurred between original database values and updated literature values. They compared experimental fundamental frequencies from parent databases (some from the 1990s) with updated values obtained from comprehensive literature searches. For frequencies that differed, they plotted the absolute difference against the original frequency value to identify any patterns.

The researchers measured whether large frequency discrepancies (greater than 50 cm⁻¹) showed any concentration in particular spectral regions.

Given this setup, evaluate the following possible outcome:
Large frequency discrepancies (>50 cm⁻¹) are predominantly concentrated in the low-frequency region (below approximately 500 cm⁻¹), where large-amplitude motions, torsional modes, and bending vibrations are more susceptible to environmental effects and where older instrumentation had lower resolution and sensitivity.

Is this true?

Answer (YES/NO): NO